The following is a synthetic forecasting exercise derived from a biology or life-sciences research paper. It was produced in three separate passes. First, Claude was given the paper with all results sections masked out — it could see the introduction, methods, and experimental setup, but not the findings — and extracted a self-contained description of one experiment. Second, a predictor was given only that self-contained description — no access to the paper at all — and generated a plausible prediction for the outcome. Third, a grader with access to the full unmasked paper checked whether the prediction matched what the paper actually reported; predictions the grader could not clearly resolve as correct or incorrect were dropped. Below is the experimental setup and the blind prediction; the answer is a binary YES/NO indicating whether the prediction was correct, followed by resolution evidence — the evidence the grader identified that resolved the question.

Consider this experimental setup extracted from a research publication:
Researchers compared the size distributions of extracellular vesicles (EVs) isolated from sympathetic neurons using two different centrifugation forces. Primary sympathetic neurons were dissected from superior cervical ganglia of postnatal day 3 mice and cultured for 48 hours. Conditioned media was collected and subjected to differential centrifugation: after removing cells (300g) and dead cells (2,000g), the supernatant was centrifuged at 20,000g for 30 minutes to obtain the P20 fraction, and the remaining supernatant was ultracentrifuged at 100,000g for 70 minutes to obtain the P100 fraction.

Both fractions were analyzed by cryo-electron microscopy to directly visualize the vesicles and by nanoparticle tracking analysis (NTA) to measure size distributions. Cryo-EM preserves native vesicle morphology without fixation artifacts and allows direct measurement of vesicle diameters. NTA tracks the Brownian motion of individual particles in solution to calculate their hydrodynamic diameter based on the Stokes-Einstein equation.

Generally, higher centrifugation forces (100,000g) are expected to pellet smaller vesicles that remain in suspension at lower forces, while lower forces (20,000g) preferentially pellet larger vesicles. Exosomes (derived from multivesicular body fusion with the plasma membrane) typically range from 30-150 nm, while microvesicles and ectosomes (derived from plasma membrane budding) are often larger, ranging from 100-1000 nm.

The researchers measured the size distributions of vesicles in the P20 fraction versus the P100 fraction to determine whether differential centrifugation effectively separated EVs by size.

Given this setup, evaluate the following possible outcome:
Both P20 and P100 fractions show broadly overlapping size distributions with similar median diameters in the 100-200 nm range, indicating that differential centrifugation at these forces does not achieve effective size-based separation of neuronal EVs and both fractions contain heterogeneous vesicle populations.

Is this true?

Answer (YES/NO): NO